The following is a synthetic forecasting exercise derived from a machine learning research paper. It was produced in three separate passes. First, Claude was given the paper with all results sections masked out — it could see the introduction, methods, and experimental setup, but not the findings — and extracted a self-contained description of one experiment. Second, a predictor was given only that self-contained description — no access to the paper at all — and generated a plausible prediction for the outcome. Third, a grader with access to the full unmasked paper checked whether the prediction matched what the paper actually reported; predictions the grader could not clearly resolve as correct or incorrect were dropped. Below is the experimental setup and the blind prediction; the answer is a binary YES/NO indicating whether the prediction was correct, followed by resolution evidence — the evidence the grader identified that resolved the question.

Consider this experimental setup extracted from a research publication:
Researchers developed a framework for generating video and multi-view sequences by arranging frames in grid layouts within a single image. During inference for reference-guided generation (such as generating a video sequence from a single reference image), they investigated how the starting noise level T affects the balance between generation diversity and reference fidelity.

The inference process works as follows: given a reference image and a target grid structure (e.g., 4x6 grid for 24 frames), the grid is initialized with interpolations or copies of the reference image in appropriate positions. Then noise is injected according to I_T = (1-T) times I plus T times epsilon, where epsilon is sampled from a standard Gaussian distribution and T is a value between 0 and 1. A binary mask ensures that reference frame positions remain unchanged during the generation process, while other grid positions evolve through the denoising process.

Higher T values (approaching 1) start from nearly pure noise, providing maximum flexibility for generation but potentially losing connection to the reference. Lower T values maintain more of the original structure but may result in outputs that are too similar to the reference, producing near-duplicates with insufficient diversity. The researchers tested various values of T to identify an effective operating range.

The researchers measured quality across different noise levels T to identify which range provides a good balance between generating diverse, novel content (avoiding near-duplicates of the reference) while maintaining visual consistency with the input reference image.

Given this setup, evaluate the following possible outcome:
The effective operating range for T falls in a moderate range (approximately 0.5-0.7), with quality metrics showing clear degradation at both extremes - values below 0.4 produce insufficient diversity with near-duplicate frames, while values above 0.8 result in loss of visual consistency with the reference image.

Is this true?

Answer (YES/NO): NO